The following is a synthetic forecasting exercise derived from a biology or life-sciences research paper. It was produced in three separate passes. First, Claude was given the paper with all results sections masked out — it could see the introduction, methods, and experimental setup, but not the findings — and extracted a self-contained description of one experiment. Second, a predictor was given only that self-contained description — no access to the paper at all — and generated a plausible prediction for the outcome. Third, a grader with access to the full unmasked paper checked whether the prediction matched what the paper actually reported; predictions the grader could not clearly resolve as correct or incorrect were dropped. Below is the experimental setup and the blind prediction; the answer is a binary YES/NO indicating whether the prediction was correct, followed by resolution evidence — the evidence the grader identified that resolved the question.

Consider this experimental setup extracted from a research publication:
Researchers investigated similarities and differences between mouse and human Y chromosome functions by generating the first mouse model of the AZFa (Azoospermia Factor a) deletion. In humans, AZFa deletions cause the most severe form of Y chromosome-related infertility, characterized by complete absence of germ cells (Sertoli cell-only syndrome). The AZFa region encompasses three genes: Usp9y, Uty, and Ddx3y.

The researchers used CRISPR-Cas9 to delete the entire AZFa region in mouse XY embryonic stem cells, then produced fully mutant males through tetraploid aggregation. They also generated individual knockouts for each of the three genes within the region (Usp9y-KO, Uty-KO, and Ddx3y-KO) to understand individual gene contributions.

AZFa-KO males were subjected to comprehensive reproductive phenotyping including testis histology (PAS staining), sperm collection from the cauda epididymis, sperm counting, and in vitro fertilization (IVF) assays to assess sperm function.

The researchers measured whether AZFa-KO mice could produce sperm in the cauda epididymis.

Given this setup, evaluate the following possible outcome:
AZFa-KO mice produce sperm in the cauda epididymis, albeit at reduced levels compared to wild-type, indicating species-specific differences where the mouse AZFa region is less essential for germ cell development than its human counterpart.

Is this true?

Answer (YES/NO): YES